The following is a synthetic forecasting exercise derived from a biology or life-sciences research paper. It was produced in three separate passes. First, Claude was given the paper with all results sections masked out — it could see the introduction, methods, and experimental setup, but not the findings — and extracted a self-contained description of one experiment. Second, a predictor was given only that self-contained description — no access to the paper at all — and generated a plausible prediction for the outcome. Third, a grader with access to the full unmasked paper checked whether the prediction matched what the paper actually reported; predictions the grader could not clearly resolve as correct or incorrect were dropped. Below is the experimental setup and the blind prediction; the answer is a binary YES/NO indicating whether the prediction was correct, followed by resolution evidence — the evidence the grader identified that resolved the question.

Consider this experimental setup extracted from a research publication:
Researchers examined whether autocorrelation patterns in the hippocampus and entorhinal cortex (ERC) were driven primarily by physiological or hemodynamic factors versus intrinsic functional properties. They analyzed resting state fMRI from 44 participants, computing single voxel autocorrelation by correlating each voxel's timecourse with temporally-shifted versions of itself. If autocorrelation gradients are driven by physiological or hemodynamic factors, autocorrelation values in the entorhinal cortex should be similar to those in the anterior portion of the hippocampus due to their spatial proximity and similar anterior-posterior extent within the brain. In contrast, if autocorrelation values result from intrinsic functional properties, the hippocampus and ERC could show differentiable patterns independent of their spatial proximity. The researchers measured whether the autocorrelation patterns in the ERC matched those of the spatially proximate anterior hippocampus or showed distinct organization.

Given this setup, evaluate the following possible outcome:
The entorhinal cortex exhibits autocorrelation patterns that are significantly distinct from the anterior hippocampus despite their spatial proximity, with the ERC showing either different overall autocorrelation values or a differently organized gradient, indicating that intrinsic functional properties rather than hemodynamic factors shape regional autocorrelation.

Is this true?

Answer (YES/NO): YES